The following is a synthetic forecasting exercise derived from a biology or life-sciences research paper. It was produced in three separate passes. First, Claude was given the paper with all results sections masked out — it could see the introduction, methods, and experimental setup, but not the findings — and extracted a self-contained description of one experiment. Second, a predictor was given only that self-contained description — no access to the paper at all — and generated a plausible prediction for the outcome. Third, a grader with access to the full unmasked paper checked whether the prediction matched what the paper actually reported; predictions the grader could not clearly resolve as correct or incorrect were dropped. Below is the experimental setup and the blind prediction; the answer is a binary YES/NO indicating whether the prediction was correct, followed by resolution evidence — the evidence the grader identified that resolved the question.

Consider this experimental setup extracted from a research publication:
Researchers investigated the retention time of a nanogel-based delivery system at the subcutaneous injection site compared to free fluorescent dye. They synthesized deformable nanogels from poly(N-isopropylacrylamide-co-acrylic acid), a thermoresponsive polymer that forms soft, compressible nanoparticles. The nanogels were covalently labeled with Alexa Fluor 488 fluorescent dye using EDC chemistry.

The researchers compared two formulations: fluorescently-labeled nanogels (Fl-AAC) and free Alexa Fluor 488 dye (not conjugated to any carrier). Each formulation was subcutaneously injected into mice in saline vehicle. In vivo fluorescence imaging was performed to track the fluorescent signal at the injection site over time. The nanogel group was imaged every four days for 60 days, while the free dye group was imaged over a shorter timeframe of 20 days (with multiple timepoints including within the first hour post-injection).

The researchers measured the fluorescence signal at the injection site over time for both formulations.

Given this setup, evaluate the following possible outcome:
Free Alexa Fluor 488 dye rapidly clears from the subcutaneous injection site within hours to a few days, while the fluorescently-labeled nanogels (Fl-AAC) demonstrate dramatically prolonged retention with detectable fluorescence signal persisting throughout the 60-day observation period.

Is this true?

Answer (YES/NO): YES